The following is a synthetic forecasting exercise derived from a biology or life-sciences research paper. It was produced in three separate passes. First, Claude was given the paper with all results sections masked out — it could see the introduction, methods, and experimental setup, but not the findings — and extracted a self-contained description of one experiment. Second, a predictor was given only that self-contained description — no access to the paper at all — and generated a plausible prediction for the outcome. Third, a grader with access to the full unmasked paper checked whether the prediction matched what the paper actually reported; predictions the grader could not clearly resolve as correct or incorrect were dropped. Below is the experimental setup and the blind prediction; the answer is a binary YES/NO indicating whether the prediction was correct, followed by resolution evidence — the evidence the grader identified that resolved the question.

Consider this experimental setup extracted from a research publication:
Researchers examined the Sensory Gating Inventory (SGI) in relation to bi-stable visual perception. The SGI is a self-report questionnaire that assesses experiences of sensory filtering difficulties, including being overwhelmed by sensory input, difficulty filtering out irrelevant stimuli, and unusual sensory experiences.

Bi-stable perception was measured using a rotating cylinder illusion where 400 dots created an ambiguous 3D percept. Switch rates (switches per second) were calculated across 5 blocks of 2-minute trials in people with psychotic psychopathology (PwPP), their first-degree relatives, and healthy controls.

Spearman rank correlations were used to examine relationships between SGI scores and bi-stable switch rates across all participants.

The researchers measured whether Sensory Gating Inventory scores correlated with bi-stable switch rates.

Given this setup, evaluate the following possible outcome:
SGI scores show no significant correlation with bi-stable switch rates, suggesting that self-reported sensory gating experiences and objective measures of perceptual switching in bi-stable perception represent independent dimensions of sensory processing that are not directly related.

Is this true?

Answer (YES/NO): YES